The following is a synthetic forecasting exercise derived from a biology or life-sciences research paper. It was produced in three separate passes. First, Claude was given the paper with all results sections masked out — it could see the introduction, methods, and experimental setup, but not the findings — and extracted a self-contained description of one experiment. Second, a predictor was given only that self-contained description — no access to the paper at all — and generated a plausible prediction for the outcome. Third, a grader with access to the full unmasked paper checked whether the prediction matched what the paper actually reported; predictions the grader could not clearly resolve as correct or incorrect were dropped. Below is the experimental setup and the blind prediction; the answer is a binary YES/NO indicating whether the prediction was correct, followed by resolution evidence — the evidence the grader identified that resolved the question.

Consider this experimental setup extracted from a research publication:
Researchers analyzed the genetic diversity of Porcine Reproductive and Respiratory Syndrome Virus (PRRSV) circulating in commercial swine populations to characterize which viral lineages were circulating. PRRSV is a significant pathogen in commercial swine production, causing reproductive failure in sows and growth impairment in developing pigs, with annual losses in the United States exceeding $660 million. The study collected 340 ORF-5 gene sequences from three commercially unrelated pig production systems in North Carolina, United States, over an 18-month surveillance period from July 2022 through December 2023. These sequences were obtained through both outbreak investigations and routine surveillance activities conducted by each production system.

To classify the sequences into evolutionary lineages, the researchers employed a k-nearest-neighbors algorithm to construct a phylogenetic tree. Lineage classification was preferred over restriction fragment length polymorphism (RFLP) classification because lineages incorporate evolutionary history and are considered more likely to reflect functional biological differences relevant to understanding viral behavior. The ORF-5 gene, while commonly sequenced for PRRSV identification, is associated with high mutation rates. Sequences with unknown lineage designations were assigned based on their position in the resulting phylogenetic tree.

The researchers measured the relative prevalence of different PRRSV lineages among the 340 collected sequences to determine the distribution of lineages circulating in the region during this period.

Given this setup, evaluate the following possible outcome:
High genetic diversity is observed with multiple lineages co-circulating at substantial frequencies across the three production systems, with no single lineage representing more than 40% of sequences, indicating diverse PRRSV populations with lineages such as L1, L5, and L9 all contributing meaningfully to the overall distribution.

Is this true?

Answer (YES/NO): NO